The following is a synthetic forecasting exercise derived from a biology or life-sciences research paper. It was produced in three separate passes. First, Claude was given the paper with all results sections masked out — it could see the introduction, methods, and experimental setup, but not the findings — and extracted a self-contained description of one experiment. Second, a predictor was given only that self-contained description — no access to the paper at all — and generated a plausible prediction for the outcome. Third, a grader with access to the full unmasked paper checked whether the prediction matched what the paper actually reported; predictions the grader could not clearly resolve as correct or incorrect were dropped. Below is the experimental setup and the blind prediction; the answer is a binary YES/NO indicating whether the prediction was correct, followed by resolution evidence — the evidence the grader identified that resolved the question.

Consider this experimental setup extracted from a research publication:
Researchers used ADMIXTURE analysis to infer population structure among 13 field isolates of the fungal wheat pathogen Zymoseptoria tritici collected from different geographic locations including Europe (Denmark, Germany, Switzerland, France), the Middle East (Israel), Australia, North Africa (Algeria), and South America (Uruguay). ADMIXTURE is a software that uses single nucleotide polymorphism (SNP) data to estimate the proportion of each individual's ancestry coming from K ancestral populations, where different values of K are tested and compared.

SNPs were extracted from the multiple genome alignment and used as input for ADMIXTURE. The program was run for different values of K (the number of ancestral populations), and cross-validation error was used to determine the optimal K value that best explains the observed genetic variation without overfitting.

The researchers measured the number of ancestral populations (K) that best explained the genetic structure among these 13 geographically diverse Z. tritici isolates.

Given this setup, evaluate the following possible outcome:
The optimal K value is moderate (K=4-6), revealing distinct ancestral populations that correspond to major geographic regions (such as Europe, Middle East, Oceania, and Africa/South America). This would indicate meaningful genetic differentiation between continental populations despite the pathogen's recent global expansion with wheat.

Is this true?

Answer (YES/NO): NO